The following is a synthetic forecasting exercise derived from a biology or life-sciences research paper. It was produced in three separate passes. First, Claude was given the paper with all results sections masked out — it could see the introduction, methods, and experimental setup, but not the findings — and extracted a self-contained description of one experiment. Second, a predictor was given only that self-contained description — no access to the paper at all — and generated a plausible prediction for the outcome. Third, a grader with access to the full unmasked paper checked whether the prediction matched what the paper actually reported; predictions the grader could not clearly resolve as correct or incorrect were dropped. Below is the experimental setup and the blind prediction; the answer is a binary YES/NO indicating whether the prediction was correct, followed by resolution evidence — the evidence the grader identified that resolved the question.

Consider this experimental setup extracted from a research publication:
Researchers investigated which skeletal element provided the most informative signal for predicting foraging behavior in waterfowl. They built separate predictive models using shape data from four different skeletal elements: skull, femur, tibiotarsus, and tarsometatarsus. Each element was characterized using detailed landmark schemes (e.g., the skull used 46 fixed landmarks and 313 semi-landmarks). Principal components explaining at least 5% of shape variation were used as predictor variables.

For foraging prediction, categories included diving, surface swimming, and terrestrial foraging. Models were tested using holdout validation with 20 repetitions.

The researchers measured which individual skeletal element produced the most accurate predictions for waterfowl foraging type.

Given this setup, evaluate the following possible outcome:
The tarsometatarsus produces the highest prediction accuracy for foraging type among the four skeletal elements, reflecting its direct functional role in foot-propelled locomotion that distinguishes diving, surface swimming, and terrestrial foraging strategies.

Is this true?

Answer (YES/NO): YES